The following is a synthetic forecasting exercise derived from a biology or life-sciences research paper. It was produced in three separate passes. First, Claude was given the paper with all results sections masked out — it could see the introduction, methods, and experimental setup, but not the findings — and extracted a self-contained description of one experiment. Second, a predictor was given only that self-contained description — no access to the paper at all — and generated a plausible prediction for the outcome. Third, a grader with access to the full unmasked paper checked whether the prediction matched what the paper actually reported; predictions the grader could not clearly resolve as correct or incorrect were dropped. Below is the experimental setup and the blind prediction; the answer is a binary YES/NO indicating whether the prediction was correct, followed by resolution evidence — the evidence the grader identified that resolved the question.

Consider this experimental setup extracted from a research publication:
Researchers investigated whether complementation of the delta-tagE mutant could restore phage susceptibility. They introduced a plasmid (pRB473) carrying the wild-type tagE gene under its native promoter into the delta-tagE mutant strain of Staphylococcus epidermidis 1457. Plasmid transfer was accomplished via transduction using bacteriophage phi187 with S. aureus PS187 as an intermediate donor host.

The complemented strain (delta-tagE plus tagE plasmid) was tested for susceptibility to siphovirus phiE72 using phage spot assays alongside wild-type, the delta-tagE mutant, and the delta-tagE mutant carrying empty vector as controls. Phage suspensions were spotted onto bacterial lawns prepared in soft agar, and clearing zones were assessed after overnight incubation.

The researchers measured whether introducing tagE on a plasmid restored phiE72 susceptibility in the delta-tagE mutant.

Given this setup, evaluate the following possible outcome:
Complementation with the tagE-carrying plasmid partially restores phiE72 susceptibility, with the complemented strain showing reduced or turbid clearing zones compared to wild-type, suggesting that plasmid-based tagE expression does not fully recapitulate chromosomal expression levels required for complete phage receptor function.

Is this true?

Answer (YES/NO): NO